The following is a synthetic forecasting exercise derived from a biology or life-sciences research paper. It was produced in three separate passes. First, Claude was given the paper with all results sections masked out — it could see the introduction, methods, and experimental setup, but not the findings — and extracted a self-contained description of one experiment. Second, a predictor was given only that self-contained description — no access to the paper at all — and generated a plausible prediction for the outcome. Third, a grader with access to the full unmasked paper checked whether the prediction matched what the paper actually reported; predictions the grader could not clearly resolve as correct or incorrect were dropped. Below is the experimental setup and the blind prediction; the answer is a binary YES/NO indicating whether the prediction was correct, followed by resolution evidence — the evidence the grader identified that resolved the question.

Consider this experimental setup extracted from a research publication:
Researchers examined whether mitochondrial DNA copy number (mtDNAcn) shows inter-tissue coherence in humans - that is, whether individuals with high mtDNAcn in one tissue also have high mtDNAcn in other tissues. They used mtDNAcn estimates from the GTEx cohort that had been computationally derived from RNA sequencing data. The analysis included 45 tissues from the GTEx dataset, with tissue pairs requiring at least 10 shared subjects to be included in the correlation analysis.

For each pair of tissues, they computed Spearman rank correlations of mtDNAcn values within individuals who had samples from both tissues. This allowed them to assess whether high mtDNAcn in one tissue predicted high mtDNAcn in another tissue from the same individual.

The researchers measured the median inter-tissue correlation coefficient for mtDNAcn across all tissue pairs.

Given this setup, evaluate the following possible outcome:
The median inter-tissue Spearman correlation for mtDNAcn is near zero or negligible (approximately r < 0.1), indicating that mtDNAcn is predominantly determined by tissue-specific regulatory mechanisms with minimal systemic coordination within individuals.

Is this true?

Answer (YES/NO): NO